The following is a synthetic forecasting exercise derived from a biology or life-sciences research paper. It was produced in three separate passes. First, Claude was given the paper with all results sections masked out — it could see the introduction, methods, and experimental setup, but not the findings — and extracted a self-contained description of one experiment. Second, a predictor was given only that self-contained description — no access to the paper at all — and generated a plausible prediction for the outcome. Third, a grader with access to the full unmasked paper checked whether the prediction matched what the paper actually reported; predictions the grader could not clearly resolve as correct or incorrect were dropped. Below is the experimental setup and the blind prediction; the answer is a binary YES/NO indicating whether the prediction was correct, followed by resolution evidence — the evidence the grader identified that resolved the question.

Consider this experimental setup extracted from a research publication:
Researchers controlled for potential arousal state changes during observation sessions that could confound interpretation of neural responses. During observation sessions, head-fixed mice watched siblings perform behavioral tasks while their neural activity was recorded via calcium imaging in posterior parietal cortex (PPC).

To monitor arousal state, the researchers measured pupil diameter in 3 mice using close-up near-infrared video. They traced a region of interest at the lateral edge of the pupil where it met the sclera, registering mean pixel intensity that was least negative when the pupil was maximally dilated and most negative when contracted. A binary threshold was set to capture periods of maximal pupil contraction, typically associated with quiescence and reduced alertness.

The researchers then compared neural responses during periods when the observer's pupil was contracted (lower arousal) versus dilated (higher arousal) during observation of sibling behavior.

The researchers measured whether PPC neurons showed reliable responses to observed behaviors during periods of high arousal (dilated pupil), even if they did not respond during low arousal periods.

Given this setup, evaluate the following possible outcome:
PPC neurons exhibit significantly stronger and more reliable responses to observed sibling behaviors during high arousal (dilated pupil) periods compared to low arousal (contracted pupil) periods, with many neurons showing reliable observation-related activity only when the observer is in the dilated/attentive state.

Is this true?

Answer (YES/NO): NO